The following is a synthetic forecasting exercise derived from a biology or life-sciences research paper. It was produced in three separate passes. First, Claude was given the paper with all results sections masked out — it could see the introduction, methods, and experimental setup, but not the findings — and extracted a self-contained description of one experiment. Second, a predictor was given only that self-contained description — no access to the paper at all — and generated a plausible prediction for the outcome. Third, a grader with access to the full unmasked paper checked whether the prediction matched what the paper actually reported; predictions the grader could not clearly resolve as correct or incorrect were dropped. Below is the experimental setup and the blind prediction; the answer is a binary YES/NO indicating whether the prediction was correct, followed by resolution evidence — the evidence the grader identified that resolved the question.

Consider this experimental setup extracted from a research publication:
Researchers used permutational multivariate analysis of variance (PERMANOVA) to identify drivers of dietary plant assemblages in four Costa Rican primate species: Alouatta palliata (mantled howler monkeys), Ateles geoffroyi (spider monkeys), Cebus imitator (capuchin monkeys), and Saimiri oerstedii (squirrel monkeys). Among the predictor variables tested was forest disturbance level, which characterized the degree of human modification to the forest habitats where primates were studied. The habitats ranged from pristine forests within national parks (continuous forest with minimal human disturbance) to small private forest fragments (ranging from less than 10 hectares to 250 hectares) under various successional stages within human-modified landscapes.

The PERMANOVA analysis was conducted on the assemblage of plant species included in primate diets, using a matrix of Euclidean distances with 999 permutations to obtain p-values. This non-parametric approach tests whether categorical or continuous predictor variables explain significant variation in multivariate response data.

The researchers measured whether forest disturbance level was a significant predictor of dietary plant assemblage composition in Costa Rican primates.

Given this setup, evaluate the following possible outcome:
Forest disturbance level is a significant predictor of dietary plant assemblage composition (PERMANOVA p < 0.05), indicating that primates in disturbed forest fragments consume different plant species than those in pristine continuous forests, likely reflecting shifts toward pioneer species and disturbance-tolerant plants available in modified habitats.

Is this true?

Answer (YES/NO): NO